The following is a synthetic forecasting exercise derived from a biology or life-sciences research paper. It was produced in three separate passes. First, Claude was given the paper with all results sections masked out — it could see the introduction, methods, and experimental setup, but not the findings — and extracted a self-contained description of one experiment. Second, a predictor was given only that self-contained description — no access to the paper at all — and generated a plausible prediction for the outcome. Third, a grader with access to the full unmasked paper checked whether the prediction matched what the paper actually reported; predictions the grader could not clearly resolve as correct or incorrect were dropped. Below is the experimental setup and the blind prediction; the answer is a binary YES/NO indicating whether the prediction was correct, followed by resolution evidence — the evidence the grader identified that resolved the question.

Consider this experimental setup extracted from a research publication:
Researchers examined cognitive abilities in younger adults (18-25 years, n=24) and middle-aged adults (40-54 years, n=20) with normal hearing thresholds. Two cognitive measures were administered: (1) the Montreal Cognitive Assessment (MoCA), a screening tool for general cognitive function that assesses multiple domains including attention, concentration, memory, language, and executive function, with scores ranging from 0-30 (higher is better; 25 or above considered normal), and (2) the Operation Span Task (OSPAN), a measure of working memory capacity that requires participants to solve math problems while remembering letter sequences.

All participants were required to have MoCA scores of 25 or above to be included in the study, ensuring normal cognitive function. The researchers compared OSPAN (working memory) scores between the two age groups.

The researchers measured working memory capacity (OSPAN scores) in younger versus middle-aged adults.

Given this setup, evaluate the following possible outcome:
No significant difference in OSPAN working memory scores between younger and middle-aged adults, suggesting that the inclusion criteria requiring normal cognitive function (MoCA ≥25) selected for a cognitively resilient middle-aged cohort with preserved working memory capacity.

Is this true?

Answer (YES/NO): YES